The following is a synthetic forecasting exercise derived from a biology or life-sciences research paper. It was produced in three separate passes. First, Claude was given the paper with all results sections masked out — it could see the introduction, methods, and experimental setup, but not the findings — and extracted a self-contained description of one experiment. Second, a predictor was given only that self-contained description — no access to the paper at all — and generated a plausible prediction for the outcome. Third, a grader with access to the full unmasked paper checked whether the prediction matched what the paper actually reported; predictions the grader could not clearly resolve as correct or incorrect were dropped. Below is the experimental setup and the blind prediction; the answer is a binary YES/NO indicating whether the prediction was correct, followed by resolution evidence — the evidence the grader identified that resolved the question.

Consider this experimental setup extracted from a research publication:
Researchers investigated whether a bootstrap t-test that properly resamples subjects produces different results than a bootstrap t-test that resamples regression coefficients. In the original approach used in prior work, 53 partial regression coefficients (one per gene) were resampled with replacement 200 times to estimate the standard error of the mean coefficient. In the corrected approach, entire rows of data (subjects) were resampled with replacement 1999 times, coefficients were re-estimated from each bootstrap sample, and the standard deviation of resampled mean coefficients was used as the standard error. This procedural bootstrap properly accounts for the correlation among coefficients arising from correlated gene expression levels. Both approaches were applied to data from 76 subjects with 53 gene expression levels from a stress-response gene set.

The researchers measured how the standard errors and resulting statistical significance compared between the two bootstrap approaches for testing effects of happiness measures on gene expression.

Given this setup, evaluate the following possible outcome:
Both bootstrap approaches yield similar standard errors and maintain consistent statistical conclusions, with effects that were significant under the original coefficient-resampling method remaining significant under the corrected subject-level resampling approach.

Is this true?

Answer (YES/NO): NO